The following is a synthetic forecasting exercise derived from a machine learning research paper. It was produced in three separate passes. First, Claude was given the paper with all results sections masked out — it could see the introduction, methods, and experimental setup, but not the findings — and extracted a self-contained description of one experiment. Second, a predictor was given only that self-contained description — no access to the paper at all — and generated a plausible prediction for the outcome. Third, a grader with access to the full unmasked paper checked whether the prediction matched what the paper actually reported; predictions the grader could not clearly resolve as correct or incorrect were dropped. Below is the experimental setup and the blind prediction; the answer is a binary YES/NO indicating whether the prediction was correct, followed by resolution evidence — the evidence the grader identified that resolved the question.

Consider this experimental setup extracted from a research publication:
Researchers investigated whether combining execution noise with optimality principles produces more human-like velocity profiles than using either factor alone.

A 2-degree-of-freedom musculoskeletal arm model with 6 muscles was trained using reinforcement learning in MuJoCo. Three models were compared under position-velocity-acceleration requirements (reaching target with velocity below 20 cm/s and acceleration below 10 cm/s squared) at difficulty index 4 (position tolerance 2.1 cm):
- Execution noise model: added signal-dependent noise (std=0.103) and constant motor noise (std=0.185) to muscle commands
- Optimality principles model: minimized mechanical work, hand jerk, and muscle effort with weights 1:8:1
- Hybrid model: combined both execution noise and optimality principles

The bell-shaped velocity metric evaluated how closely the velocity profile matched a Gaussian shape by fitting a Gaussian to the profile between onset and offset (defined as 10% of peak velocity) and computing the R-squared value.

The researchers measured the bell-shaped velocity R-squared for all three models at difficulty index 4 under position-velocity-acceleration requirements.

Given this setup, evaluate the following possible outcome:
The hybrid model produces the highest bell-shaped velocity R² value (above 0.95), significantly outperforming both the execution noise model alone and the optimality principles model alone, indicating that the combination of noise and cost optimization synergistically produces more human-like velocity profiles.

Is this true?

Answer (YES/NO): NO